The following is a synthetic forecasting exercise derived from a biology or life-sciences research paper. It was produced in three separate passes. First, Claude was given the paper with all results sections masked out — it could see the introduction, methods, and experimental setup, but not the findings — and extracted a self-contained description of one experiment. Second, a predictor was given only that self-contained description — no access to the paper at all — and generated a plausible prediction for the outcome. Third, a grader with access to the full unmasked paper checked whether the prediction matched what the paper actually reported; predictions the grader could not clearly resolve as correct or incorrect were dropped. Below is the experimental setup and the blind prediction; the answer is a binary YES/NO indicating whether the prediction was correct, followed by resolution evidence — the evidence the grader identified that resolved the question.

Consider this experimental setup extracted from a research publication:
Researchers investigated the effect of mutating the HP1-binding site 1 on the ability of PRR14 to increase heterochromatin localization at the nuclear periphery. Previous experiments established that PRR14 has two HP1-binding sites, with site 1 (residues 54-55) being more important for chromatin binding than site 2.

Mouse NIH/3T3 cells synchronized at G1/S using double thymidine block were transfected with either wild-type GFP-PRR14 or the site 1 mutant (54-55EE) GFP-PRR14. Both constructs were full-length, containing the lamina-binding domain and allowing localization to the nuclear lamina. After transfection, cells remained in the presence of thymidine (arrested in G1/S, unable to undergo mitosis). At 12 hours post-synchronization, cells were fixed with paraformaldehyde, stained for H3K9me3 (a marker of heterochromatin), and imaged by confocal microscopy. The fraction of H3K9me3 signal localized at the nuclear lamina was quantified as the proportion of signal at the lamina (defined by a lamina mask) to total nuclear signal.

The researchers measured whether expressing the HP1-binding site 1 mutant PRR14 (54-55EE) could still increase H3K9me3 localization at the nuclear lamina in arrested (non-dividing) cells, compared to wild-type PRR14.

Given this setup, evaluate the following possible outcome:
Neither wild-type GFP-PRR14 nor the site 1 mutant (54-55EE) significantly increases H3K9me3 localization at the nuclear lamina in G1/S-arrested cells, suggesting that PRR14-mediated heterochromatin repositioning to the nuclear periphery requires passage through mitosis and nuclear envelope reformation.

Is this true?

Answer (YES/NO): NO